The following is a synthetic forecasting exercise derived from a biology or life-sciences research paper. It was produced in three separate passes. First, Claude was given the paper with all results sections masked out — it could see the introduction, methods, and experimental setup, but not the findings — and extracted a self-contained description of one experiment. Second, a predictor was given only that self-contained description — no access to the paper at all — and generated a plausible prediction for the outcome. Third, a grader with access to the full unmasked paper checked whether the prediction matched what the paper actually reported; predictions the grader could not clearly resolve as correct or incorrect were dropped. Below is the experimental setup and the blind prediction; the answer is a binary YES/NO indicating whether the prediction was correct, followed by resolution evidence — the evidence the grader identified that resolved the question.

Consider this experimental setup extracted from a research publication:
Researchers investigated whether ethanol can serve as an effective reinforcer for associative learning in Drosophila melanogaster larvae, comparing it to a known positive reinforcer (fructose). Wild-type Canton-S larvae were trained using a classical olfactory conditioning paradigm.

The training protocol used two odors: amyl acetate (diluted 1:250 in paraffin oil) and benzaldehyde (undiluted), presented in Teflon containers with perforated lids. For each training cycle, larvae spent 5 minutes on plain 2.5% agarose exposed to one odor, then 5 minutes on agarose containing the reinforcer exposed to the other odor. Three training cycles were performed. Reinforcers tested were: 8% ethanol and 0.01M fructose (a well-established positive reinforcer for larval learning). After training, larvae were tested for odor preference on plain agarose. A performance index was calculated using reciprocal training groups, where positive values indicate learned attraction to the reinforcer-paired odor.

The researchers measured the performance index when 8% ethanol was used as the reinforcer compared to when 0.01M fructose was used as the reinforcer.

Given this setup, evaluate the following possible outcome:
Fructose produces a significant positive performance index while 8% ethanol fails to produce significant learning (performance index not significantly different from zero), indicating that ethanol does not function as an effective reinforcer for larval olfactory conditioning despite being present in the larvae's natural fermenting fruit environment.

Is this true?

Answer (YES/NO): NO